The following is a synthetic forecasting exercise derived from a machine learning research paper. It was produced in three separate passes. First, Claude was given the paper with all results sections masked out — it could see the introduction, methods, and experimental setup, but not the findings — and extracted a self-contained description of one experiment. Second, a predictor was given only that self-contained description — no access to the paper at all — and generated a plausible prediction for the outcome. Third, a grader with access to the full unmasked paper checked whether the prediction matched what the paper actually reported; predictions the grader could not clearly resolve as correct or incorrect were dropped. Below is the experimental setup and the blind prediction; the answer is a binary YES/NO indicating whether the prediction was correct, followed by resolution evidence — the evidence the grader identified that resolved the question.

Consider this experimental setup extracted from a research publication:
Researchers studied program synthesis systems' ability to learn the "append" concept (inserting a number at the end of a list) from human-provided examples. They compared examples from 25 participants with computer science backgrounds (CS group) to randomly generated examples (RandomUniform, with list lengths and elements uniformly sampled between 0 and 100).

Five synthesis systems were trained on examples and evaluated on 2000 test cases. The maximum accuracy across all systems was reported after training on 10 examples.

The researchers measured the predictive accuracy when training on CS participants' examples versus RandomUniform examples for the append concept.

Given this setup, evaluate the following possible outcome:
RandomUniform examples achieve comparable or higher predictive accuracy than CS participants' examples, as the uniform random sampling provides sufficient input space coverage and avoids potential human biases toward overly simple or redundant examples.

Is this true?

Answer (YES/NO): YES